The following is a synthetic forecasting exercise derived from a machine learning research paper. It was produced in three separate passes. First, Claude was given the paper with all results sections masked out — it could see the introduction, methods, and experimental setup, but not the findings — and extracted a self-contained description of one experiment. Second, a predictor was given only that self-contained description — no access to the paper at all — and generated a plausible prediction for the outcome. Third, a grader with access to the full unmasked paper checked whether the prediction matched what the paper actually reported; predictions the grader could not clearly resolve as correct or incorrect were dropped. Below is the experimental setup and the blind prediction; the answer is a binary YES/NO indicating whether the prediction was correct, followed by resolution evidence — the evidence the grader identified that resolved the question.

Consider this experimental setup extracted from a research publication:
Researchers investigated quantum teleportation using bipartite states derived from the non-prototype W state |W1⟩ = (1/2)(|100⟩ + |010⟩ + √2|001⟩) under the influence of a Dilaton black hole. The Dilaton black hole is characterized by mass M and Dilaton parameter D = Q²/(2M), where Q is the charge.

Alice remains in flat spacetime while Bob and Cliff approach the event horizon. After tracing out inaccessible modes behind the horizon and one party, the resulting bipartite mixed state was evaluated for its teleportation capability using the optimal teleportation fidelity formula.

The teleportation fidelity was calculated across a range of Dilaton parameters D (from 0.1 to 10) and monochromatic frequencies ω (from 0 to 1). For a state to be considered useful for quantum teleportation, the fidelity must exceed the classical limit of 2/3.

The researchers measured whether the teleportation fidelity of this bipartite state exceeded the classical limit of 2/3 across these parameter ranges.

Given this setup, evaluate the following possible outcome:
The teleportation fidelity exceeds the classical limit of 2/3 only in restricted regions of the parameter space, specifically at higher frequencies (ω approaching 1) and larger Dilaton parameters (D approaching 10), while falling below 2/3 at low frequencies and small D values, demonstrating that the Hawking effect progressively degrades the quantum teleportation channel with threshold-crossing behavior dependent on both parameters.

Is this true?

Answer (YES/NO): NO